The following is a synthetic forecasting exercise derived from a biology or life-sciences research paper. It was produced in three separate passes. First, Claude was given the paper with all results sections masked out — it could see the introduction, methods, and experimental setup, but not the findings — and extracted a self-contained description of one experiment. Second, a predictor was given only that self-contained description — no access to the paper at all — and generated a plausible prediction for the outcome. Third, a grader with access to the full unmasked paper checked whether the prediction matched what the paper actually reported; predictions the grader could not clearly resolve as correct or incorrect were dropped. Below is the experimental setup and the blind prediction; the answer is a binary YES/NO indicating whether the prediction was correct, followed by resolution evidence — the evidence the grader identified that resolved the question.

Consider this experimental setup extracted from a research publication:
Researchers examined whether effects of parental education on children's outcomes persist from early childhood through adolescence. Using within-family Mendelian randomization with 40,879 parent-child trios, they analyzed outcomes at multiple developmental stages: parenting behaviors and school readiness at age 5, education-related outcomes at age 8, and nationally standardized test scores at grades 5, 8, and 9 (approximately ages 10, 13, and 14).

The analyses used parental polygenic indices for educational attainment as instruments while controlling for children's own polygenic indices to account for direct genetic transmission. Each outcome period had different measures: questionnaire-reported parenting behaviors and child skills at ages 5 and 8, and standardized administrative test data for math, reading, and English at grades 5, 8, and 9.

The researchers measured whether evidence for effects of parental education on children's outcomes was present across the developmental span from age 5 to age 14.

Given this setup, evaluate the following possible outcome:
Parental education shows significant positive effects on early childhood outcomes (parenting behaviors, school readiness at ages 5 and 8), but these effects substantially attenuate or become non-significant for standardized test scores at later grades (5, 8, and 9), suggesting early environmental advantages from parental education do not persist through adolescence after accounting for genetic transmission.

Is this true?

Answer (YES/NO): NO